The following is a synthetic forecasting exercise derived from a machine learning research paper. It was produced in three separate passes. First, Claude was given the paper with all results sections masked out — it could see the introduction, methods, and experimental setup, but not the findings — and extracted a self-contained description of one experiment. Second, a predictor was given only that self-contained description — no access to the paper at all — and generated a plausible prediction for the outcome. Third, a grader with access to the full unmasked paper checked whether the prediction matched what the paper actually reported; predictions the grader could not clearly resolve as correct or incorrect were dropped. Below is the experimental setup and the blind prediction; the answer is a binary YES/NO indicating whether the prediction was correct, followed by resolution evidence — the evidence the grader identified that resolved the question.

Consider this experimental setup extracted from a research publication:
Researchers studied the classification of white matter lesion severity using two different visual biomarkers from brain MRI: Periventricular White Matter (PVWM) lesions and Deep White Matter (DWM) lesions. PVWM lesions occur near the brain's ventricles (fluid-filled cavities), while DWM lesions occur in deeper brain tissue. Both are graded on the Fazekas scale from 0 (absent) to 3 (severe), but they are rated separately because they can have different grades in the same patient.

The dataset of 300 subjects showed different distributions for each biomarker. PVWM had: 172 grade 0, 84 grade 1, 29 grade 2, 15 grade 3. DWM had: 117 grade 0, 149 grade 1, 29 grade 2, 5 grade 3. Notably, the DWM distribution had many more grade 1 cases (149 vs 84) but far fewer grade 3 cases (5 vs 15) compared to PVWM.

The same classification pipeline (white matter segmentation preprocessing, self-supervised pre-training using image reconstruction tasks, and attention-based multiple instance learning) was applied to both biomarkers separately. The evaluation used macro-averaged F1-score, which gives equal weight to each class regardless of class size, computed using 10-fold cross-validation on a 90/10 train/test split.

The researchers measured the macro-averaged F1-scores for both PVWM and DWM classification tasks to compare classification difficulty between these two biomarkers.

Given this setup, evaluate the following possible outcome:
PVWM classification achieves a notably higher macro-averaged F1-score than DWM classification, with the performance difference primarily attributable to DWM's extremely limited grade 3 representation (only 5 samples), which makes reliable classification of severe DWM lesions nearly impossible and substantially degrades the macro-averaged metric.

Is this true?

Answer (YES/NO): NO